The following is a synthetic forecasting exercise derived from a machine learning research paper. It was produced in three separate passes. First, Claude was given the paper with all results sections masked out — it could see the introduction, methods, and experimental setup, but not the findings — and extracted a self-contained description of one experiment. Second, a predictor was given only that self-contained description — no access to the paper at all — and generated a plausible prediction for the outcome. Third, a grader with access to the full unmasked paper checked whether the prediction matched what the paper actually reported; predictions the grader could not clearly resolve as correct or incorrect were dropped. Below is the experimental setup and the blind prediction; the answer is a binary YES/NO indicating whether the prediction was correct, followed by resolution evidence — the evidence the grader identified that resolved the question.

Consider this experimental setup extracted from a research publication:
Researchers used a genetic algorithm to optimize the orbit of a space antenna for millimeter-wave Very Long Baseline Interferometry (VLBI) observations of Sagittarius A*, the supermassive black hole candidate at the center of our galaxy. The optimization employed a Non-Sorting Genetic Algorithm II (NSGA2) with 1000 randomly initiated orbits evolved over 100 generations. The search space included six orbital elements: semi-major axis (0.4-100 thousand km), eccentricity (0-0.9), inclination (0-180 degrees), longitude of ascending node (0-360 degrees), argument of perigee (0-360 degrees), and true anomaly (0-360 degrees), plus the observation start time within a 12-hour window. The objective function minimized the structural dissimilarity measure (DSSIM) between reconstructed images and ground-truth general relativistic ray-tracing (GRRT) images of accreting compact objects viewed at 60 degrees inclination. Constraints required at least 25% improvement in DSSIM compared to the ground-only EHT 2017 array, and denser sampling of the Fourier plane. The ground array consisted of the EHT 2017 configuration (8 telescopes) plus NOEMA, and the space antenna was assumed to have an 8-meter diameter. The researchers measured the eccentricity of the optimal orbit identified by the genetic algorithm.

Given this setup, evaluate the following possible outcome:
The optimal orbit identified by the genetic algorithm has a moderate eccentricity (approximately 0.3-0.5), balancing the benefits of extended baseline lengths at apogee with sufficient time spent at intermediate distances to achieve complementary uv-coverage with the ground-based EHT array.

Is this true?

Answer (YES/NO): YES